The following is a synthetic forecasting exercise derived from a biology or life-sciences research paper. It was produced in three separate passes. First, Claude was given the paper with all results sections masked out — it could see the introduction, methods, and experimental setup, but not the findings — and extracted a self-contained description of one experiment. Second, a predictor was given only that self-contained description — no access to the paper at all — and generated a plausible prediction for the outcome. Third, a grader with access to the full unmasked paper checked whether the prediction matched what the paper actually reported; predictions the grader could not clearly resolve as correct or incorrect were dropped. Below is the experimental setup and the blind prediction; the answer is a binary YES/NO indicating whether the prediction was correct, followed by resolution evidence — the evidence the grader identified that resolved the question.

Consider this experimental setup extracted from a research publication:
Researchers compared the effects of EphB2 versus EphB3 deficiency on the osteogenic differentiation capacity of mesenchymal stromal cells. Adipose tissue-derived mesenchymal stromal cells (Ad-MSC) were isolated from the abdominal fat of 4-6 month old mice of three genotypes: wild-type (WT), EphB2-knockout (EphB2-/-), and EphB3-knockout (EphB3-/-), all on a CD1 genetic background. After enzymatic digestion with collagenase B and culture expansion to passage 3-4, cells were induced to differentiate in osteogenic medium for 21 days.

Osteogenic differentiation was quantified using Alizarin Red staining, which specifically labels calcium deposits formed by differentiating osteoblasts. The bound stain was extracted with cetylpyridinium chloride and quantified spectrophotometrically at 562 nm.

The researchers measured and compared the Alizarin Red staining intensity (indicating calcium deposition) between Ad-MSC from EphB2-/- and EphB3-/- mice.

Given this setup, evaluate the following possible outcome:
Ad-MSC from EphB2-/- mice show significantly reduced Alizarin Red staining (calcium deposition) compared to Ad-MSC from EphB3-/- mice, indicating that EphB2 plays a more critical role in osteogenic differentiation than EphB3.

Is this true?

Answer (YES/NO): NO